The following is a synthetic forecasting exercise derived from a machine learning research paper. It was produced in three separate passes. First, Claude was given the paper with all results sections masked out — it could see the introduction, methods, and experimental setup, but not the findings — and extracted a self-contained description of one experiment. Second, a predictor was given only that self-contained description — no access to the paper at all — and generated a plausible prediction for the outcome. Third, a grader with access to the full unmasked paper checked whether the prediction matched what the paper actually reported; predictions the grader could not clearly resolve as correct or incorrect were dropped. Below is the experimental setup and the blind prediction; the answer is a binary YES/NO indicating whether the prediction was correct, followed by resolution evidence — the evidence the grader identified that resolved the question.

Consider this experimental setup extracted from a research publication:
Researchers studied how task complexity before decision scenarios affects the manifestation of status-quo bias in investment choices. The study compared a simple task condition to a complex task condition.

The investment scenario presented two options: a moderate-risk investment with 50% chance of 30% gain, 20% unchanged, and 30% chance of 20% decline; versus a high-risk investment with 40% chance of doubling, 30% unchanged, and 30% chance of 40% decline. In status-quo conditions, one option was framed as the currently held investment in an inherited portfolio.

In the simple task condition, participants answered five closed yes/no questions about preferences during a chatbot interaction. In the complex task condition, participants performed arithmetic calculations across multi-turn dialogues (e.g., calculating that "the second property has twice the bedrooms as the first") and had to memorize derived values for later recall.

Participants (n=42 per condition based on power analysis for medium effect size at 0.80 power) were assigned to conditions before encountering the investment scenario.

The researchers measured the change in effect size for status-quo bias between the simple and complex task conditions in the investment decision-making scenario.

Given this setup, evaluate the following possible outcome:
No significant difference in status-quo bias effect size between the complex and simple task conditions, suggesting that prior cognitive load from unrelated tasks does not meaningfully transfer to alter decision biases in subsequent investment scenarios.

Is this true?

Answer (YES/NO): NO